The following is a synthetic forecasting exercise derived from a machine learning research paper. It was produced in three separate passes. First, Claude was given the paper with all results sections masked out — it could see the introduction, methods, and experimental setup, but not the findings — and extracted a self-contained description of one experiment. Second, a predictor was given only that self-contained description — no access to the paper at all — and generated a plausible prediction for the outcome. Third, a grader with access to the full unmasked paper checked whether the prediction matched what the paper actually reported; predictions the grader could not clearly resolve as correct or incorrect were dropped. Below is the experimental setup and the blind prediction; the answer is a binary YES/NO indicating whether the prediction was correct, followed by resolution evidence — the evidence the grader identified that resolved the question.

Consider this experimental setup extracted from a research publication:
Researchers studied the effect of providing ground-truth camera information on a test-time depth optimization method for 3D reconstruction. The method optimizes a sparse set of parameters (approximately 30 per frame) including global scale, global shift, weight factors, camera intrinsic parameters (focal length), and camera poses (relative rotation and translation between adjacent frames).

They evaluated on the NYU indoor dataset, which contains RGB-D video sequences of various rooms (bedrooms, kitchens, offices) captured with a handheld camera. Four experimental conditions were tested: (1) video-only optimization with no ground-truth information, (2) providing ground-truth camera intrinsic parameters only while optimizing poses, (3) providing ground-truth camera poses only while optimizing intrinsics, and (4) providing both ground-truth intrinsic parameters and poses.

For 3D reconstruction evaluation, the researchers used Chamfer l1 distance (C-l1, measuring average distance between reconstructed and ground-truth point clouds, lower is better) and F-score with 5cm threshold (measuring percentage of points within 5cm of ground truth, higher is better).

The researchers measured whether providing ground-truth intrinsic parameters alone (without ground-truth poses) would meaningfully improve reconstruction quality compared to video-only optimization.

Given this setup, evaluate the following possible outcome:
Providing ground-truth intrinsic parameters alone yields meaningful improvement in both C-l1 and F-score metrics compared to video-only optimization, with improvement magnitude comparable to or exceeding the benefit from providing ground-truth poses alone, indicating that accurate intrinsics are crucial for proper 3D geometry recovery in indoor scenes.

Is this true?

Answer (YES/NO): NO